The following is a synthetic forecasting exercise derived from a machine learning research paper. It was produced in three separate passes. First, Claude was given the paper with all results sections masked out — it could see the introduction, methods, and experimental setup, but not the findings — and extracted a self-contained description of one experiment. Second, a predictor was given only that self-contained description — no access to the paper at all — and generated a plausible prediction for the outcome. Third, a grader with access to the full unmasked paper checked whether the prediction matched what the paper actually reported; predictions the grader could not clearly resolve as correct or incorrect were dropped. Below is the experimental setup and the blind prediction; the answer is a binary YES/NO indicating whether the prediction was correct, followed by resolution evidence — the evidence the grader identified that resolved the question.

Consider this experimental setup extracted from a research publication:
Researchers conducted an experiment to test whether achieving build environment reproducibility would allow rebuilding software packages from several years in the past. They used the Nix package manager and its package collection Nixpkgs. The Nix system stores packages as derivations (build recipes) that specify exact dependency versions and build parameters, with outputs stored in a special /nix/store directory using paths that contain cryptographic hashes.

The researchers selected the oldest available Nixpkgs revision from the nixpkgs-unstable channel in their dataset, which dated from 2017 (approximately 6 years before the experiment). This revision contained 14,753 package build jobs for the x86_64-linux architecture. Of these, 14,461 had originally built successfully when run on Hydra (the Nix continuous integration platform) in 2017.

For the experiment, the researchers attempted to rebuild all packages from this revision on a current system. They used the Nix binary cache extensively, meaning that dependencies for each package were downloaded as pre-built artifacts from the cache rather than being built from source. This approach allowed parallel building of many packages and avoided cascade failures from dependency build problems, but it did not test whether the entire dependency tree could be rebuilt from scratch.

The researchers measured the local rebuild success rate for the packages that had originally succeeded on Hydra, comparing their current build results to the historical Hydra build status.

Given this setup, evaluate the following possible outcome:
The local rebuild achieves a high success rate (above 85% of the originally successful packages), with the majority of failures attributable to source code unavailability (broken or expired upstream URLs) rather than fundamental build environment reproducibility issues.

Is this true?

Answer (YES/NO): NO